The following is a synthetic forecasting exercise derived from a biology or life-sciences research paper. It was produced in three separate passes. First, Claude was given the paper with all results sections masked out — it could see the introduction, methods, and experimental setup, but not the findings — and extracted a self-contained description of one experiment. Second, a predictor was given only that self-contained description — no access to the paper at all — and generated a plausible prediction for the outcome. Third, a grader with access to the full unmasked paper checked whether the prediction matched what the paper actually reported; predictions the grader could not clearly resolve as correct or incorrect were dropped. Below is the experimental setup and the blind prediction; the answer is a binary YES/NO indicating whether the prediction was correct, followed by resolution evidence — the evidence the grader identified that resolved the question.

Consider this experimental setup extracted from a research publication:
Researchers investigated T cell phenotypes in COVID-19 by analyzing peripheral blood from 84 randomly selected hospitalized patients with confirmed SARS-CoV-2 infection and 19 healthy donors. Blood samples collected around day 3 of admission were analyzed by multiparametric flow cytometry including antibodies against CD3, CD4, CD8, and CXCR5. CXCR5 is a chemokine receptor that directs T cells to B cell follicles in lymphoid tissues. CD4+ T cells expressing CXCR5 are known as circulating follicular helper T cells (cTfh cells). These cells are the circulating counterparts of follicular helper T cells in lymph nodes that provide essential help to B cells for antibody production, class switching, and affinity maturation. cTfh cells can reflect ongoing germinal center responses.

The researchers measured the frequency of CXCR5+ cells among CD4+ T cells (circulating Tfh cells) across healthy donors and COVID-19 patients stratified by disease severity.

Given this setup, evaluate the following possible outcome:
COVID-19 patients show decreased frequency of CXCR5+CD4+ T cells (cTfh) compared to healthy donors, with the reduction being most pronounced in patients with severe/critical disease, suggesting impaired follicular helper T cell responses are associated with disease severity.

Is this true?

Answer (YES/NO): NO